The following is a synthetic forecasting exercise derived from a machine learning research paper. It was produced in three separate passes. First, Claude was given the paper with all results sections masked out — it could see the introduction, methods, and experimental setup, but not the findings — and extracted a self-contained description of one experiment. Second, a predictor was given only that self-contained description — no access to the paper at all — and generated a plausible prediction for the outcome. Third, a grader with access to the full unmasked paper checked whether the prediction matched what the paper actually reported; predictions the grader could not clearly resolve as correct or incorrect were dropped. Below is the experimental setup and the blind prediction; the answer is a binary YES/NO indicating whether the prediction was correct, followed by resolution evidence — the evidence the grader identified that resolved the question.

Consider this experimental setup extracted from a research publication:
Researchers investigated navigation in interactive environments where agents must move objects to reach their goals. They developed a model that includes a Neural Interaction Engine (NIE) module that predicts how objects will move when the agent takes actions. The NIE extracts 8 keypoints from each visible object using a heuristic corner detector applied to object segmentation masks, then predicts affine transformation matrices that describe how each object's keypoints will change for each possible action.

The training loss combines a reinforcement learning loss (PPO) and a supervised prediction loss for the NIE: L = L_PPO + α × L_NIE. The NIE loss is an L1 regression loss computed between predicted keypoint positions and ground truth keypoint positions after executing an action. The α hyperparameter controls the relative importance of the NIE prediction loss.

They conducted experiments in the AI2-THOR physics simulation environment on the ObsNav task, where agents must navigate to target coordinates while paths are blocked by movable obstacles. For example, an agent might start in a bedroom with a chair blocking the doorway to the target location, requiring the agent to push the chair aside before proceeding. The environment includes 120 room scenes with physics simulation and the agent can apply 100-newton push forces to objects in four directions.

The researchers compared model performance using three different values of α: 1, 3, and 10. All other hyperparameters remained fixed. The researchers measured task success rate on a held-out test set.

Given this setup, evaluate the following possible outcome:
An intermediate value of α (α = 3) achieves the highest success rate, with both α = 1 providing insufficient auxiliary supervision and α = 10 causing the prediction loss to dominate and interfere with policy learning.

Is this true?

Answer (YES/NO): YES